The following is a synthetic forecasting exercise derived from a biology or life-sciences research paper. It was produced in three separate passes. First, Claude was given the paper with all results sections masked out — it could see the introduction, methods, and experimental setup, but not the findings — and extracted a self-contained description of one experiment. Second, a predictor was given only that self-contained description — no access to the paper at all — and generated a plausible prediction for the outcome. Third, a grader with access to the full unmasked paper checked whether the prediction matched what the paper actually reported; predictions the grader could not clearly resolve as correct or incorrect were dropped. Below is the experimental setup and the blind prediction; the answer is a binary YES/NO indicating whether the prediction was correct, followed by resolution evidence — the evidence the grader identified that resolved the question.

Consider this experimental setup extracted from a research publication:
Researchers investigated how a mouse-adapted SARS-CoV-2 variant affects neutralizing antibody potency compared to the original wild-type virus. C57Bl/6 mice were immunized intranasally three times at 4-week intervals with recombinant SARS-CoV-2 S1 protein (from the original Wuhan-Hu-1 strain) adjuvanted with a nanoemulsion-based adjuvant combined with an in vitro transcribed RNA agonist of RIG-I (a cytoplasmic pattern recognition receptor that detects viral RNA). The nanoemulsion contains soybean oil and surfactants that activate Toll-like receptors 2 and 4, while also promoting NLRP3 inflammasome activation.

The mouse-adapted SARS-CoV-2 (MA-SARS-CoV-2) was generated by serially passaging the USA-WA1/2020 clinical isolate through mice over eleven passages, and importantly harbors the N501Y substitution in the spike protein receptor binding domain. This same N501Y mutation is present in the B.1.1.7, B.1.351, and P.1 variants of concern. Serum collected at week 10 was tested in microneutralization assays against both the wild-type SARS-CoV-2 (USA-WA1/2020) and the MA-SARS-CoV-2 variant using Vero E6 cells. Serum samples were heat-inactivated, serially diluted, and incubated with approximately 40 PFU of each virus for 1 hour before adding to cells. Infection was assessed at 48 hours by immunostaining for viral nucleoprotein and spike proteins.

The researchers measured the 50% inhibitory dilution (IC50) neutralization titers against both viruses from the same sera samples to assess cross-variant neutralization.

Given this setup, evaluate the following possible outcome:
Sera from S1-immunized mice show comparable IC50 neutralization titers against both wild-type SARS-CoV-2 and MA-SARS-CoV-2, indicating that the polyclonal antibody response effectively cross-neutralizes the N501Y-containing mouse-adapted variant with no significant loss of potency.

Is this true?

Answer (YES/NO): NO